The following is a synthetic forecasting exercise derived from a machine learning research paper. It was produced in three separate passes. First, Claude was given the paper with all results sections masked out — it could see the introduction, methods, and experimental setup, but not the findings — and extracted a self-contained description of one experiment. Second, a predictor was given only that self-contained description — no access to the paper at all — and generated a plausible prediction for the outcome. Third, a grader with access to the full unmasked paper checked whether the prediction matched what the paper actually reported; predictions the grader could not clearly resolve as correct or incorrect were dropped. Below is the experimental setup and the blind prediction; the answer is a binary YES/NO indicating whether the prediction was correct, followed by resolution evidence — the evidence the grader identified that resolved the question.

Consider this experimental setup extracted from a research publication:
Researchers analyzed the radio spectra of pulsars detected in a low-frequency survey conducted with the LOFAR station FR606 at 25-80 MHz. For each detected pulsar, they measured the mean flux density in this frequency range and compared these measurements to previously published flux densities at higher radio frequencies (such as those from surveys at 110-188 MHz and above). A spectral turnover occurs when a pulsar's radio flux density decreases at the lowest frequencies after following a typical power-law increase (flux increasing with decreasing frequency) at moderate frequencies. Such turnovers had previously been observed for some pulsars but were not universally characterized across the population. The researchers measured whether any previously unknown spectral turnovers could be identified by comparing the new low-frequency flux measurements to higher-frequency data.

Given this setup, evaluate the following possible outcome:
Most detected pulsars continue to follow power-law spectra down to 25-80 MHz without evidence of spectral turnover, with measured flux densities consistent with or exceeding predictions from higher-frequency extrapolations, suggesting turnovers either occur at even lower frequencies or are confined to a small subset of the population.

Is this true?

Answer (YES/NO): NO